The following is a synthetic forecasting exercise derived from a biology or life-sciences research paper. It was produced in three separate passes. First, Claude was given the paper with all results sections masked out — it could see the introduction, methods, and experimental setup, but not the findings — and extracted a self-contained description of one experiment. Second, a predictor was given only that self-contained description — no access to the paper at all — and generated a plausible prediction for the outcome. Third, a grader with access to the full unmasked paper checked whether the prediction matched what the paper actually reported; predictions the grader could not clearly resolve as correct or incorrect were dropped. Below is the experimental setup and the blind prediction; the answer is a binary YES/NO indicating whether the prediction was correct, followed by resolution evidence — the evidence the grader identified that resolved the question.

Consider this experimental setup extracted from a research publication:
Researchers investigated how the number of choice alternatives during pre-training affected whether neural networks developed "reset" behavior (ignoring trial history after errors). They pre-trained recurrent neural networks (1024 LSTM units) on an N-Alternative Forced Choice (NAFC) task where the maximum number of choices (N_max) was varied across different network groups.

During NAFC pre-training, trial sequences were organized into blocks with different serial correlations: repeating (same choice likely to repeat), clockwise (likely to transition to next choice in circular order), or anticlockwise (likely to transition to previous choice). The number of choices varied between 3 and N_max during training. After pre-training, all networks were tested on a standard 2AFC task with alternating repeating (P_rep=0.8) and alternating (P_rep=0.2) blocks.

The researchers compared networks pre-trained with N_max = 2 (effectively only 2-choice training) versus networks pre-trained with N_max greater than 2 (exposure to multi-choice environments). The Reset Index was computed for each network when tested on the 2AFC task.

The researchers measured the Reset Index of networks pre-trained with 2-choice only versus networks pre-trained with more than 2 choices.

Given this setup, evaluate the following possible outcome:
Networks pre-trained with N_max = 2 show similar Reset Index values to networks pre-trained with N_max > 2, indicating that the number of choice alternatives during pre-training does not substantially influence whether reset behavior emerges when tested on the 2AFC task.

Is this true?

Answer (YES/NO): NO